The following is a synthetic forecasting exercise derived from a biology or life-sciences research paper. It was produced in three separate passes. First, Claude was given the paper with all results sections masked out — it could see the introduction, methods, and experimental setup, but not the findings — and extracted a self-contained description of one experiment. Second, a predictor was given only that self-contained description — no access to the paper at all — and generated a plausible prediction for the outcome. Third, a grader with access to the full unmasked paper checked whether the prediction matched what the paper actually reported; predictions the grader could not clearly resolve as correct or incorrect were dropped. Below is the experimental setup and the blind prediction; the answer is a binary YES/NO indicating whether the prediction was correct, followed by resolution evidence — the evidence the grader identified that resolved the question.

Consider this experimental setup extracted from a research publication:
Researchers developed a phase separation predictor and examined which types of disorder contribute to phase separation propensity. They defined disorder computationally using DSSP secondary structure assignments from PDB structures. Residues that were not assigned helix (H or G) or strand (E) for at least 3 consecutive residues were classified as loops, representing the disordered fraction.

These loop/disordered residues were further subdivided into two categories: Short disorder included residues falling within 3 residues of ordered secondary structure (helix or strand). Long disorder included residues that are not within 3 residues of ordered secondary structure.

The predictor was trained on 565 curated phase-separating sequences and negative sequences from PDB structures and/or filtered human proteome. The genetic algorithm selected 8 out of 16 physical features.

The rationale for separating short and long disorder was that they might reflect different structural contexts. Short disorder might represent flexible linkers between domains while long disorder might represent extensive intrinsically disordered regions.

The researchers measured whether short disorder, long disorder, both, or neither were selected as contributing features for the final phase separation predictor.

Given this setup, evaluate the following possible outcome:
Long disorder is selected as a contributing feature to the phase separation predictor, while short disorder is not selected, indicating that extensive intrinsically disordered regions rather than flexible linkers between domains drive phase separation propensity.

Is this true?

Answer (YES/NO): NO